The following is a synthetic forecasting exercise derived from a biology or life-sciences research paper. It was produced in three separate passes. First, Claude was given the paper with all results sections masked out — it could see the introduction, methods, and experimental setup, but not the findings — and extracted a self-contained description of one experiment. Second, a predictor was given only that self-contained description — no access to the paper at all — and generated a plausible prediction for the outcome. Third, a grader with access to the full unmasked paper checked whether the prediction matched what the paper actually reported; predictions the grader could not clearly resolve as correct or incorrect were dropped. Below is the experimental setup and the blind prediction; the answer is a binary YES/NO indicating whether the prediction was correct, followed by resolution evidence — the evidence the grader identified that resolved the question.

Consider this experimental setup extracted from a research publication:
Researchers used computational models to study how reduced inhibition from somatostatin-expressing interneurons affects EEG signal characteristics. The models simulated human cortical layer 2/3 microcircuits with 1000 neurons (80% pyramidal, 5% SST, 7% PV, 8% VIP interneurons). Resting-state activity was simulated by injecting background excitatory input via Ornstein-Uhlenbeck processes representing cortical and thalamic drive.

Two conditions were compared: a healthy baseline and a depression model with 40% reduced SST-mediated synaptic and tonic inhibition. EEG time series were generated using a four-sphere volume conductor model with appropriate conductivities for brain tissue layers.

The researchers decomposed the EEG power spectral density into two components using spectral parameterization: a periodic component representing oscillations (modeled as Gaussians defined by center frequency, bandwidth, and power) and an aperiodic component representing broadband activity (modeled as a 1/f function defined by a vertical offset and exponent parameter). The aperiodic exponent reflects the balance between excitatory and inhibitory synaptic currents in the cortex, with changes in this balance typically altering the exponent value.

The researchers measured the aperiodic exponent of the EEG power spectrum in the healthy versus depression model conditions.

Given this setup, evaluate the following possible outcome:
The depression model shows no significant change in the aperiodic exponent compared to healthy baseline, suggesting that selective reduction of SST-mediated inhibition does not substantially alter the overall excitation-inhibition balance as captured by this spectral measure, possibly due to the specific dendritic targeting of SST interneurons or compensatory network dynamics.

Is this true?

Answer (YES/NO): NO